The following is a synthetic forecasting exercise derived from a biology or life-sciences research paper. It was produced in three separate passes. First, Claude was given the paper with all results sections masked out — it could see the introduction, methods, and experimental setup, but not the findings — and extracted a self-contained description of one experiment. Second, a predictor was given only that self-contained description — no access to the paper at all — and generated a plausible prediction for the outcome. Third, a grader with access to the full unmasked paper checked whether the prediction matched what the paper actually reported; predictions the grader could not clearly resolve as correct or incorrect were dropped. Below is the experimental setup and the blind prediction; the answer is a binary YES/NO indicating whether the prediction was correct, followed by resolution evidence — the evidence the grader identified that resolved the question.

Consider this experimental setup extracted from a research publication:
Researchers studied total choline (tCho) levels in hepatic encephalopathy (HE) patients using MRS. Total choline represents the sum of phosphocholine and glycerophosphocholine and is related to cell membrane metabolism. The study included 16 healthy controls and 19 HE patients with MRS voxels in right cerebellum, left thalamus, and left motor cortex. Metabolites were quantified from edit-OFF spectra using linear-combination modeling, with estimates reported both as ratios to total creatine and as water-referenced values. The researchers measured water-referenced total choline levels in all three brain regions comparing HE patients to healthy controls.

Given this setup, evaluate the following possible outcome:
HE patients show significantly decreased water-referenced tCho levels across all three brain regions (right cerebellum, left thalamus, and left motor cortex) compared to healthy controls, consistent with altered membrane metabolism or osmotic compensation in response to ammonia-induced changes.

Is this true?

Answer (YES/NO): YES